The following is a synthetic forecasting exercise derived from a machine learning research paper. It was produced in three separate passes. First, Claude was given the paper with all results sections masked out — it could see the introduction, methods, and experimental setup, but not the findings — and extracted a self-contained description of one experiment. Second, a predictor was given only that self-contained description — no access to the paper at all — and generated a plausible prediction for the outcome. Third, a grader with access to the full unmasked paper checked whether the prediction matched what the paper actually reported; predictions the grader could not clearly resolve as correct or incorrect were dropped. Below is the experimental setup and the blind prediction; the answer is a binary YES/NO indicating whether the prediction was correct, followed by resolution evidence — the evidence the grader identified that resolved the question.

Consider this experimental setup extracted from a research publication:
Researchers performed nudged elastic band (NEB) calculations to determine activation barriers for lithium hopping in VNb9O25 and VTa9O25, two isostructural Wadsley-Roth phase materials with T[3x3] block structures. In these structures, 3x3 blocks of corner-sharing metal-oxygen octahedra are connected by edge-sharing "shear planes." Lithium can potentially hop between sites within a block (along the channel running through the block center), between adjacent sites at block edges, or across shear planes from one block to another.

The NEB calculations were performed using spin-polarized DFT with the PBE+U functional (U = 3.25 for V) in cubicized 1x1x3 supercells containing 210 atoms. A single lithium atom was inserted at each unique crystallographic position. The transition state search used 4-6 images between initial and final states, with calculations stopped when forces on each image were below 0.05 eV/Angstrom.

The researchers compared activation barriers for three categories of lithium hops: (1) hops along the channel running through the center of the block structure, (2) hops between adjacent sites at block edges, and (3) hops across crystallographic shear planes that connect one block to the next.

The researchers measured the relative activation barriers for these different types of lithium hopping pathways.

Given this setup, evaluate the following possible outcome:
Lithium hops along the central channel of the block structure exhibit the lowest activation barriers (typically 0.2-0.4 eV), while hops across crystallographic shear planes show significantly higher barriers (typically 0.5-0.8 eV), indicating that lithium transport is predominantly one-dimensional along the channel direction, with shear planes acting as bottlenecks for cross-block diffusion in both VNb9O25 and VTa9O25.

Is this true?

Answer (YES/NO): NO